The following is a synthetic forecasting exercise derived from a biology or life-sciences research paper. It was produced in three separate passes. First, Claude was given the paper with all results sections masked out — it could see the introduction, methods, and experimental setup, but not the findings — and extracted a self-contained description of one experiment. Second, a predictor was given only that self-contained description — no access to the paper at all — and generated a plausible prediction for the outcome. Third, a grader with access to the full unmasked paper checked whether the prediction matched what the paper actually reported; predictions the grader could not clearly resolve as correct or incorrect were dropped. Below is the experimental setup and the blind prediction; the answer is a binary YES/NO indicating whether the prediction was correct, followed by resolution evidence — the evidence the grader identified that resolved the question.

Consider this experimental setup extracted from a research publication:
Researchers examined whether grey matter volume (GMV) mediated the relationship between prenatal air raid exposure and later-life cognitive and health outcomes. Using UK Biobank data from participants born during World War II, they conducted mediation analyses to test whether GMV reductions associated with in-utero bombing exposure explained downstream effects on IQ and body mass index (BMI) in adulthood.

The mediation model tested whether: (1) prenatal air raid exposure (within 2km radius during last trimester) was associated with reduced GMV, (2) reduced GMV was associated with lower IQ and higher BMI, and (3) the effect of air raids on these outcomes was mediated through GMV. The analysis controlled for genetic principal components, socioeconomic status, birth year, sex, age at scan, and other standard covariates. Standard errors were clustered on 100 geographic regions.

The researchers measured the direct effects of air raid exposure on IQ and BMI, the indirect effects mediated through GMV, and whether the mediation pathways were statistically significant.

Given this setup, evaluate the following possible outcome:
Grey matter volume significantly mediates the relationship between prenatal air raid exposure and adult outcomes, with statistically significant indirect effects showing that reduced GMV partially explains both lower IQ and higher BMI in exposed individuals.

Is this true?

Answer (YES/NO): NO